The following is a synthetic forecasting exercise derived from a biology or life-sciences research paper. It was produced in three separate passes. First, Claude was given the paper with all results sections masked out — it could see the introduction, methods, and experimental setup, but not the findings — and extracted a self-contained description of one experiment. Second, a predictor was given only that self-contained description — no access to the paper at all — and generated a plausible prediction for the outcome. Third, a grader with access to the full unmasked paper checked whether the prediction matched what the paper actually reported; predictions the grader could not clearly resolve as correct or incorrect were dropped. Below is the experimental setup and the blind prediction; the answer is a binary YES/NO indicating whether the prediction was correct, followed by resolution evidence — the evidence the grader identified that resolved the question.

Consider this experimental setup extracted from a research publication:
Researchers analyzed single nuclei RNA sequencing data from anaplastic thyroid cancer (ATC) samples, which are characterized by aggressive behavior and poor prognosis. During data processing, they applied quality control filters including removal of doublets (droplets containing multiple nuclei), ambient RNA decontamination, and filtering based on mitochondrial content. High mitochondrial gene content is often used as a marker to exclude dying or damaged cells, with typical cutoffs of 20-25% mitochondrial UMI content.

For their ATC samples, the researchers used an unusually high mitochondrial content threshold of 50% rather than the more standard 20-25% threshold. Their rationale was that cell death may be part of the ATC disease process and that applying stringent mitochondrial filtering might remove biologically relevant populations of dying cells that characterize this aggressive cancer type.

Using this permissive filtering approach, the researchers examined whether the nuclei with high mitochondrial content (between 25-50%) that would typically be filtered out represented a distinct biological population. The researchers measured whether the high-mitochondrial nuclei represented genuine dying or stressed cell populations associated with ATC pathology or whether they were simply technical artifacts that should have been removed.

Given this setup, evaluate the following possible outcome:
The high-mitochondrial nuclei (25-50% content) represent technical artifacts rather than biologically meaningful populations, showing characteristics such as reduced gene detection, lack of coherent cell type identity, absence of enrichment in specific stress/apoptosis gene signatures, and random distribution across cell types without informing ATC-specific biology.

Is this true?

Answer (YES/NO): NO